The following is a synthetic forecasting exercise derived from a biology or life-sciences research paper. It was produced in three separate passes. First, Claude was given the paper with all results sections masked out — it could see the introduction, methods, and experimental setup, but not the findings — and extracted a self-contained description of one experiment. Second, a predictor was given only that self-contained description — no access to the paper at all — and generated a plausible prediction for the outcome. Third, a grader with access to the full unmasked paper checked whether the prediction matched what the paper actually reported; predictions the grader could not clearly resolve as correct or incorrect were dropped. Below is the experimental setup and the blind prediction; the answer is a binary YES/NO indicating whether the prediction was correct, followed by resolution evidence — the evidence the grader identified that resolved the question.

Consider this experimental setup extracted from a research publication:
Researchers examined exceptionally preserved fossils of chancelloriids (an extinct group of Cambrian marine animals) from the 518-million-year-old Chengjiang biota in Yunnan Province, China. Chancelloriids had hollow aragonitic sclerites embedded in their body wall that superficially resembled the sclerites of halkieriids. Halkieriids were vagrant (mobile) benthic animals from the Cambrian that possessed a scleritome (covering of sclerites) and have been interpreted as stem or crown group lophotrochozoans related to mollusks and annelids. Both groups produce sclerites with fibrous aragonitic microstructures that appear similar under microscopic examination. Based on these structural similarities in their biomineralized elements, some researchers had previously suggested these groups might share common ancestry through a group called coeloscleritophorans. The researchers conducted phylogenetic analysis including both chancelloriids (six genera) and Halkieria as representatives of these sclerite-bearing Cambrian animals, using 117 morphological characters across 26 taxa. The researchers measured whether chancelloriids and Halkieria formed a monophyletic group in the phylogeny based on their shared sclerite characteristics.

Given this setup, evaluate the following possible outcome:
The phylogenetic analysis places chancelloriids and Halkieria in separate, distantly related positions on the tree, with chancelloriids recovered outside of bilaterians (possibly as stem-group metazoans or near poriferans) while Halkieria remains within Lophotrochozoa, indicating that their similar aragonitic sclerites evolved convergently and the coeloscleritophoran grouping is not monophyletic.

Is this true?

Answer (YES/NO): NO